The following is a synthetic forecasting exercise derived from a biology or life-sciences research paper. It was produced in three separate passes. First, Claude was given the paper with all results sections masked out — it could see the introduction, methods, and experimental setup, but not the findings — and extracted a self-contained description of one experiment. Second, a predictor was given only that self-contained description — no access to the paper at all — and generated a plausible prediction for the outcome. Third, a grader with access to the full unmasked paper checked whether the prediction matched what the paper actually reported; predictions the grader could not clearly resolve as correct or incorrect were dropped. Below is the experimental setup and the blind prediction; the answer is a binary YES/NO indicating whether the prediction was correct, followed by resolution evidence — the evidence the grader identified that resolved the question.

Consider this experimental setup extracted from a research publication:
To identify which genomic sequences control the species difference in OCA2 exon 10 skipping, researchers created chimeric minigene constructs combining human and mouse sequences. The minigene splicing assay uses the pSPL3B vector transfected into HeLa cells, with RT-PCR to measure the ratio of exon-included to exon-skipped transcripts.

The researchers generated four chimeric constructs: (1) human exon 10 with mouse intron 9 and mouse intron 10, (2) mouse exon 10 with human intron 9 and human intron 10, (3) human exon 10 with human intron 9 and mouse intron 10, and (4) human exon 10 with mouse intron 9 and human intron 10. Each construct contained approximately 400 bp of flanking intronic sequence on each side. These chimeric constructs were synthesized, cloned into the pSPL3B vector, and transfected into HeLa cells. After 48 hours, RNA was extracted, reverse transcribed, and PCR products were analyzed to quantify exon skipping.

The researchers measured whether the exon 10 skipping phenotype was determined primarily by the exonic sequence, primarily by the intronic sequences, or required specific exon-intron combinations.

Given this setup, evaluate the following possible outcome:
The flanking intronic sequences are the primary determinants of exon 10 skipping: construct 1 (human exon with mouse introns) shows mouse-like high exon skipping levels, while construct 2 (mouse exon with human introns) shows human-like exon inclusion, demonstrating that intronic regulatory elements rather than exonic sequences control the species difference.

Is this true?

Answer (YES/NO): NO